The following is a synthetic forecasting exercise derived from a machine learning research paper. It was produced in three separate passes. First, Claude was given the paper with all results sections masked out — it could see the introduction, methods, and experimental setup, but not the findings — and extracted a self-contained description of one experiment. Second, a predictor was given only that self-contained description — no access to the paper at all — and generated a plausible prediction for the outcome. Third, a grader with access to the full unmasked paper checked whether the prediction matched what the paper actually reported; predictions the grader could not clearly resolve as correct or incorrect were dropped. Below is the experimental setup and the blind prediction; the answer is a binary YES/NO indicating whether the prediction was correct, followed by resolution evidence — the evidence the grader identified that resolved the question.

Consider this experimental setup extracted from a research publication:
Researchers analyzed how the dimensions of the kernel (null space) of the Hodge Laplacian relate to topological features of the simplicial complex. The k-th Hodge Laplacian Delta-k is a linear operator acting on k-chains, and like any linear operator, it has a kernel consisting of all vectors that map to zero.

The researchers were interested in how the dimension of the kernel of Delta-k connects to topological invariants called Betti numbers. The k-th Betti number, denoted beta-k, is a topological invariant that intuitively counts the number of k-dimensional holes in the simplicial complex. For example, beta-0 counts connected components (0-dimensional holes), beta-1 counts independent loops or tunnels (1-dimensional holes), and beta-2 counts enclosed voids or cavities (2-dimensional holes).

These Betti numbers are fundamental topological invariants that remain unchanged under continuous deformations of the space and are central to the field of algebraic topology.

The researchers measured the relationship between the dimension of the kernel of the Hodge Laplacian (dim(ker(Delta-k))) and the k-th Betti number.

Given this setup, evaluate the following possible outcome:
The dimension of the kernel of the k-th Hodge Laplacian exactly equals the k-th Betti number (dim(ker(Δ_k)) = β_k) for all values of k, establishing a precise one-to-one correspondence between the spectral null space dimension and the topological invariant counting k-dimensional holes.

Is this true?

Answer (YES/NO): YES